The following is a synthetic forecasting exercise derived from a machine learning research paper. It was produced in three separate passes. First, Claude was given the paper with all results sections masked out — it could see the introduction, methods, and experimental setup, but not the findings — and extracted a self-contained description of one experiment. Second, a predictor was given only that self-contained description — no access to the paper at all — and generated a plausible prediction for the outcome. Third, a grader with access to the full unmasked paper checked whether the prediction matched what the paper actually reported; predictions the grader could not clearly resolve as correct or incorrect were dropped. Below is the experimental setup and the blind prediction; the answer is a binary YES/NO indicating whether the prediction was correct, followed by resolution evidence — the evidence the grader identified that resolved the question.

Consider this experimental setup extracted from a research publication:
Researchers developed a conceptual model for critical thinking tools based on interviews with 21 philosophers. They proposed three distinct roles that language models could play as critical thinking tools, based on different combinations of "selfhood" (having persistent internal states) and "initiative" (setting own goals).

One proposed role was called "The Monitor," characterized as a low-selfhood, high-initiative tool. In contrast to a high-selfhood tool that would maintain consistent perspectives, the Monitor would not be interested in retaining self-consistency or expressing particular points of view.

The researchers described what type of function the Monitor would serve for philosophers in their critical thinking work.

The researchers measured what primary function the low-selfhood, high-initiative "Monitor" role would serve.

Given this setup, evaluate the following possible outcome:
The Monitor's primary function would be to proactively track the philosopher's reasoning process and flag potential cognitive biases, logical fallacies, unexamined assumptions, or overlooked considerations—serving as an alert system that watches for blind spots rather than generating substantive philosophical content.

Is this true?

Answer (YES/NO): NO